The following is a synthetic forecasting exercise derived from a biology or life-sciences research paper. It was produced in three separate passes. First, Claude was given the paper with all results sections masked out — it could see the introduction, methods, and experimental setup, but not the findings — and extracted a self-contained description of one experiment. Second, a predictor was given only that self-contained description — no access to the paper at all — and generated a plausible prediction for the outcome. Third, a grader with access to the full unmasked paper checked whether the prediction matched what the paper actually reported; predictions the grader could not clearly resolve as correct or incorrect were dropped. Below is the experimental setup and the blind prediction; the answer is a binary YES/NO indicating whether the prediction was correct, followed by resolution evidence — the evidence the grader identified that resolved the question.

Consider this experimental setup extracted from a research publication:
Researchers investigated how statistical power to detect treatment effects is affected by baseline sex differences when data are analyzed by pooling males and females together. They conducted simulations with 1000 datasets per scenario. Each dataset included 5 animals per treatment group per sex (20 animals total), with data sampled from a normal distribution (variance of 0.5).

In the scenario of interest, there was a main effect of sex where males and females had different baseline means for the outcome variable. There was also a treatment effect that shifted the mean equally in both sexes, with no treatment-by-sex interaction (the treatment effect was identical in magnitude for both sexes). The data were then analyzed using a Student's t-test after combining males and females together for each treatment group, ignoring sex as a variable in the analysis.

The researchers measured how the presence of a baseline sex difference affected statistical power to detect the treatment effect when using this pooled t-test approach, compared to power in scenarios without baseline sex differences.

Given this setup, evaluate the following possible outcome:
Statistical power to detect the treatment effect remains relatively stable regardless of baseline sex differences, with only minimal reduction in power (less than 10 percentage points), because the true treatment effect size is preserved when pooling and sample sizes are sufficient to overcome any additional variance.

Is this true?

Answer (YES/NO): NO